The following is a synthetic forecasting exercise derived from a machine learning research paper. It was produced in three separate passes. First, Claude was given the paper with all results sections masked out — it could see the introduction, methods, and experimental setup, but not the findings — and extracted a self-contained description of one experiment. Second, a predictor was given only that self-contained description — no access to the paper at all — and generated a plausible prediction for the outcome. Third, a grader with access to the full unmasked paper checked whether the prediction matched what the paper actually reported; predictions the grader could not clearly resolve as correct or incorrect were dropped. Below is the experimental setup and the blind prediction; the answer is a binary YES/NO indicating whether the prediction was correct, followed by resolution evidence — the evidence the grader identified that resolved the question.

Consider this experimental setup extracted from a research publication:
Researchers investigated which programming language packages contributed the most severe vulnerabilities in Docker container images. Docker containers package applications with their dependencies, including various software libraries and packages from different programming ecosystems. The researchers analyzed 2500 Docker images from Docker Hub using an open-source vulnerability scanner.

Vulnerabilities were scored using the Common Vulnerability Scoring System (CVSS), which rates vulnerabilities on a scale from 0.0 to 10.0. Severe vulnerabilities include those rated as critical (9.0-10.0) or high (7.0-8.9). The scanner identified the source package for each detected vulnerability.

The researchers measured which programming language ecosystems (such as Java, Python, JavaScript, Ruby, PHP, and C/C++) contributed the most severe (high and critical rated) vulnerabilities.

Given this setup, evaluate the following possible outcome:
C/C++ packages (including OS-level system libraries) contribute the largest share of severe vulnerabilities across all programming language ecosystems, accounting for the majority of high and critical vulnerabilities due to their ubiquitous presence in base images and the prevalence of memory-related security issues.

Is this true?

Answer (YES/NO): NO